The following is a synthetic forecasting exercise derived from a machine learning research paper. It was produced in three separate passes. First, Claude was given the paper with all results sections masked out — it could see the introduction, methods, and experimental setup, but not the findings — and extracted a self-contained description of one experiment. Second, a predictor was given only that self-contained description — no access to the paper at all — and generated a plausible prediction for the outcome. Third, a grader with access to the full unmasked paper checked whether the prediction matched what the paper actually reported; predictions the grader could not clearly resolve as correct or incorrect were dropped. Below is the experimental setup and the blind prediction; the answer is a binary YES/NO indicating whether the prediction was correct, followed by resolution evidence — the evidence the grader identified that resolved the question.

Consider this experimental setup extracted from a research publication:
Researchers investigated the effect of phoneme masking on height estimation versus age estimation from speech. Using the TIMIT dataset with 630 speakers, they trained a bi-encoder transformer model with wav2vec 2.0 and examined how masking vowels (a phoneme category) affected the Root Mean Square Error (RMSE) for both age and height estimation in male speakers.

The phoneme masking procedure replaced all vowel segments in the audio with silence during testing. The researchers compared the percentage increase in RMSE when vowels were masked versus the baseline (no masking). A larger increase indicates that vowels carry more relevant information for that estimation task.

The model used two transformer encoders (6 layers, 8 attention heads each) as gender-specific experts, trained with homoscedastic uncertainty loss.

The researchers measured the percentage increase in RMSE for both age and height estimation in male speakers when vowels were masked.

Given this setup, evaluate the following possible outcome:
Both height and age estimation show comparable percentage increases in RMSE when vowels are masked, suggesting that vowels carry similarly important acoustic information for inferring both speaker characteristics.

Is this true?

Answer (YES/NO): NO